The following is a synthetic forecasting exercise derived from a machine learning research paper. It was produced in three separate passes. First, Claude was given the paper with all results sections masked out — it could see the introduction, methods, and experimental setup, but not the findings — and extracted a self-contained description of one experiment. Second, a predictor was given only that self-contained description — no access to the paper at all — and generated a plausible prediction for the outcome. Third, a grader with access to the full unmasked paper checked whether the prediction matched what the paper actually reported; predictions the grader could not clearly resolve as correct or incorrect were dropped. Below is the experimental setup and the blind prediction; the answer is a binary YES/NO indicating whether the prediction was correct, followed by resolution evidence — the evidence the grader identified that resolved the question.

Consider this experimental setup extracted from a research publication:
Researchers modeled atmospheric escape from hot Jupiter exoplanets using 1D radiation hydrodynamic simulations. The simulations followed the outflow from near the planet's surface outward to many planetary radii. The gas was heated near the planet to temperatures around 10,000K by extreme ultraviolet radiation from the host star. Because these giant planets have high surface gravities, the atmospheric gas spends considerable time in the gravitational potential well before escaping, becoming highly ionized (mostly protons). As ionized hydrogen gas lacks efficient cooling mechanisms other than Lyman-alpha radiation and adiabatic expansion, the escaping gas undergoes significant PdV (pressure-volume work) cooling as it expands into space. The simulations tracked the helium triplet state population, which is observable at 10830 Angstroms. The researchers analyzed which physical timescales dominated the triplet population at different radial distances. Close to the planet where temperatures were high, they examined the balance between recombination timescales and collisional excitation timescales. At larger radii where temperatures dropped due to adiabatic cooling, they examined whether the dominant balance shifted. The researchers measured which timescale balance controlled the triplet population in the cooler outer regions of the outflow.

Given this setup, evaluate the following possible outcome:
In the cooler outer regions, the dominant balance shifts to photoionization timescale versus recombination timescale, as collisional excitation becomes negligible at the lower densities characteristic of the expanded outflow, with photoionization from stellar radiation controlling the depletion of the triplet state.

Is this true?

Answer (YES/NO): NO